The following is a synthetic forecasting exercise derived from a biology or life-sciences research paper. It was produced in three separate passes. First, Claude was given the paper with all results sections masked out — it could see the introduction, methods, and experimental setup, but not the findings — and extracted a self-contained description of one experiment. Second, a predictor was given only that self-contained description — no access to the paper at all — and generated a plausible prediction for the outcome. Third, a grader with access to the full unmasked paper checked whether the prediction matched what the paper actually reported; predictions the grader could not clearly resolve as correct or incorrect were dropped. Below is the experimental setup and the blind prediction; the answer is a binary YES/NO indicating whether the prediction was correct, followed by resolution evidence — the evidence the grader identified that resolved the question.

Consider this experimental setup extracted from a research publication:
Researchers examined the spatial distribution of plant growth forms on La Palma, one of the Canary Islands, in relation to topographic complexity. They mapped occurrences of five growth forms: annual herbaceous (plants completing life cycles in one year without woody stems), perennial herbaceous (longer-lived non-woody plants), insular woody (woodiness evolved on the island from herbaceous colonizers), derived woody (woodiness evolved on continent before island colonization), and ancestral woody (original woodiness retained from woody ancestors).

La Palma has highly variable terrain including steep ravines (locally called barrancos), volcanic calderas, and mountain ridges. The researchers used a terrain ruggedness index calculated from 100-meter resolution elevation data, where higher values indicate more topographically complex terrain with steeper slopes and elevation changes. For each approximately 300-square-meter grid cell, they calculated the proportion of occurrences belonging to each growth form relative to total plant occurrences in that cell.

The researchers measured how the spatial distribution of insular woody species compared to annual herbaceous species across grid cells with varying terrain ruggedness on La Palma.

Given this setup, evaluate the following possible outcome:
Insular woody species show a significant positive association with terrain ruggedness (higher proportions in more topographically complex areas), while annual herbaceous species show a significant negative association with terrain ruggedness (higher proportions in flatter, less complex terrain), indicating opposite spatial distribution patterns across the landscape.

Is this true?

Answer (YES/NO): YES